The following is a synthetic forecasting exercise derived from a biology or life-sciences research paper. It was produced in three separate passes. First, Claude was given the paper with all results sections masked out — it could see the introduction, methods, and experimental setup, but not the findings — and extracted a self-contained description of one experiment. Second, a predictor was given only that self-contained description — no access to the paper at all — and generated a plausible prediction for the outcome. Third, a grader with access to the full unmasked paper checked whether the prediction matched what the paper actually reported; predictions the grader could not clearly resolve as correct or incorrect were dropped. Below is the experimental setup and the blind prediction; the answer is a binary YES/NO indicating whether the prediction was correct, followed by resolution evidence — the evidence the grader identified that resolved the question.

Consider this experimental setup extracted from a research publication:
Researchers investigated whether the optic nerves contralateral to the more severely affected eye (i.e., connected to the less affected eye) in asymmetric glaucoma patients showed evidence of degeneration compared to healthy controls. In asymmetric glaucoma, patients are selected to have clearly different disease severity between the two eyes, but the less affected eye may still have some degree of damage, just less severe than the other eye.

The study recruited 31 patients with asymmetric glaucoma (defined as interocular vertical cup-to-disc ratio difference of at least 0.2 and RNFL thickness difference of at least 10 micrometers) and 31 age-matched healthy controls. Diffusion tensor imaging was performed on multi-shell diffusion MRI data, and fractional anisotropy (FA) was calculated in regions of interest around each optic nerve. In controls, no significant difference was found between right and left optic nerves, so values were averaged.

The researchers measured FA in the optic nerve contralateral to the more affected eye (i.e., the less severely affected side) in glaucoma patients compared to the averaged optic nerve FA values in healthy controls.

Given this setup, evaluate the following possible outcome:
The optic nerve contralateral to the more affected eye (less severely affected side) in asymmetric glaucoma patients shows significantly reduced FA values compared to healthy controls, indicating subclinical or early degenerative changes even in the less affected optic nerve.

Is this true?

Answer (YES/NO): YES